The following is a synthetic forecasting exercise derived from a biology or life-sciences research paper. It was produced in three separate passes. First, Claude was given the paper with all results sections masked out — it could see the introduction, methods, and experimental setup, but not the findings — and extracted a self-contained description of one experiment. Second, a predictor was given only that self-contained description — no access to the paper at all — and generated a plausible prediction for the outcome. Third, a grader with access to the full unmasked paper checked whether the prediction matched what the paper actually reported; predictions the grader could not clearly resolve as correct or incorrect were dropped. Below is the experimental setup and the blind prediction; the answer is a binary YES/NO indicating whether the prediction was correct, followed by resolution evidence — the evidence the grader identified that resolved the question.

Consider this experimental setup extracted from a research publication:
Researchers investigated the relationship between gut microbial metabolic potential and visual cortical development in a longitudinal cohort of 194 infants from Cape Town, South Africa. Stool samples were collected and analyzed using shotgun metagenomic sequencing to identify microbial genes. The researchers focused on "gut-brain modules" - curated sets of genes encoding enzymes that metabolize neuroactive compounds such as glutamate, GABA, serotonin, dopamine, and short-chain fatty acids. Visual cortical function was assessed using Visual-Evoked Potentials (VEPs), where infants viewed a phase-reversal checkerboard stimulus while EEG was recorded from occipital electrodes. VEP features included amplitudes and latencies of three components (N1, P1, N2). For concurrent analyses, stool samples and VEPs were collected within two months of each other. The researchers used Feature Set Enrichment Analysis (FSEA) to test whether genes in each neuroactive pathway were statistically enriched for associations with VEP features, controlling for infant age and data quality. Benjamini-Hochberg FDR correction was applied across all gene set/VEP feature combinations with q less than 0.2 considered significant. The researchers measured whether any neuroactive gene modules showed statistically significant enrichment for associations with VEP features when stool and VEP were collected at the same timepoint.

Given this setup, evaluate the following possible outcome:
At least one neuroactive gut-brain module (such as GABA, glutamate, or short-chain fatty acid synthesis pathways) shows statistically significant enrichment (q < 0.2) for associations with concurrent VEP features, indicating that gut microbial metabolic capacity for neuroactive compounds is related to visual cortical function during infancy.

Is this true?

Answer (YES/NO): YES